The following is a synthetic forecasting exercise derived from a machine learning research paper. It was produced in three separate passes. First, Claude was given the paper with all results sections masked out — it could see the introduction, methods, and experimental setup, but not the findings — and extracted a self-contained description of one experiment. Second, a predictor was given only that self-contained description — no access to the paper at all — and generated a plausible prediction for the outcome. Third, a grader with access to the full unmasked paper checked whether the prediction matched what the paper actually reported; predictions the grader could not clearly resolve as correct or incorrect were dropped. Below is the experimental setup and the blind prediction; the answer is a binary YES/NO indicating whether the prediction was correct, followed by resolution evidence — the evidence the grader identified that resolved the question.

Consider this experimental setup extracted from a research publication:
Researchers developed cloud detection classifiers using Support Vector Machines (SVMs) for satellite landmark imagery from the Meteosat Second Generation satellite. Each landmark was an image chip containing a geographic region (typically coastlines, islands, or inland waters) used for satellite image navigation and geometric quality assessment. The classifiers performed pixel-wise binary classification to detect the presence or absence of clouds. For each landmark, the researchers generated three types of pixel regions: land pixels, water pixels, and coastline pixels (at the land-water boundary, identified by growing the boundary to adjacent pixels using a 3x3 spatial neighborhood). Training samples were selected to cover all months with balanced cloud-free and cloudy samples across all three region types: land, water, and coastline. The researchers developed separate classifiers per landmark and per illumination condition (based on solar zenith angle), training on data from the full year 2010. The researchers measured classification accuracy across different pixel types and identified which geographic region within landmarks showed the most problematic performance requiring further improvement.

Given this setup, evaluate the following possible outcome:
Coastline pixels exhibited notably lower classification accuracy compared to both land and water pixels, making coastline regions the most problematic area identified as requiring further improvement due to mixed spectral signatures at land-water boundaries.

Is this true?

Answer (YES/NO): NO